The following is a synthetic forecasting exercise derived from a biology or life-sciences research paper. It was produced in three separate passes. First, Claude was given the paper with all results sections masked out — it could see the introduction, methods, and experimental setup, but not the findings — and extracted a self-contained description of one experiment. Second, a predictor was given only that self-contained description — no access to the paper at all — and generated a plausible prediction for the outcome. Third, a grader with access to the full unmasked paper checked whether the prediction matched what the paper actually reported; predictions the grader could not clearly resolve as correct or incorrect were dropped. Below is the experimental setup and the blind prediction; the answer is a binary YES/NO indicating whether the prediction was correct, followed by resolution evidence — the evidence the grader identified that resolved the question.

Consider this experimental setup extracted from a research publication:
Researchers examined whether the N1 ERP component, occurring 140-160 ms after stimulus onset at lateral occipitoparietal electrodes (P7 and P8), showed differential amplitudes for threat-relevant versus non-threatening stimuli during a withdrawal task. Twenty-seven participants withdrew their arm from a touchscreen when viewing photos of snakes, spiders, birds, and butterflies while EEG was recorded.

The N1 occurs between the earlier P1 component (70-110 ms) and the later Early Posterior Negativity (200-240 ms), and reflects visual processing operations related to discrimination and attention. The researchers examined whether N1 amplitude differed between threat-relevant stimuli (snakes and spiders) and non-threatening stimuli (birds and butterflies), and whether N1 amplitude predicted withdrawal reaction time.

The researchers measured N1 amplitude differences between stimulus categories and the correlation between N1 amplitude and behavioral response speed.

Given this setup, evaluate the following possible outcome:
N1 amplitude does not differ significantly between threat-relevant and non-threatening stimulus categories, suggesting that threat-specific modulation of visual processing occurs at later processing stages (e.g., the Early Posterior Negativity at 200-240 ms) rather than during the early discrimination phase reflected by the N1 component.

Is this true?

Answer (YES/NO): NO